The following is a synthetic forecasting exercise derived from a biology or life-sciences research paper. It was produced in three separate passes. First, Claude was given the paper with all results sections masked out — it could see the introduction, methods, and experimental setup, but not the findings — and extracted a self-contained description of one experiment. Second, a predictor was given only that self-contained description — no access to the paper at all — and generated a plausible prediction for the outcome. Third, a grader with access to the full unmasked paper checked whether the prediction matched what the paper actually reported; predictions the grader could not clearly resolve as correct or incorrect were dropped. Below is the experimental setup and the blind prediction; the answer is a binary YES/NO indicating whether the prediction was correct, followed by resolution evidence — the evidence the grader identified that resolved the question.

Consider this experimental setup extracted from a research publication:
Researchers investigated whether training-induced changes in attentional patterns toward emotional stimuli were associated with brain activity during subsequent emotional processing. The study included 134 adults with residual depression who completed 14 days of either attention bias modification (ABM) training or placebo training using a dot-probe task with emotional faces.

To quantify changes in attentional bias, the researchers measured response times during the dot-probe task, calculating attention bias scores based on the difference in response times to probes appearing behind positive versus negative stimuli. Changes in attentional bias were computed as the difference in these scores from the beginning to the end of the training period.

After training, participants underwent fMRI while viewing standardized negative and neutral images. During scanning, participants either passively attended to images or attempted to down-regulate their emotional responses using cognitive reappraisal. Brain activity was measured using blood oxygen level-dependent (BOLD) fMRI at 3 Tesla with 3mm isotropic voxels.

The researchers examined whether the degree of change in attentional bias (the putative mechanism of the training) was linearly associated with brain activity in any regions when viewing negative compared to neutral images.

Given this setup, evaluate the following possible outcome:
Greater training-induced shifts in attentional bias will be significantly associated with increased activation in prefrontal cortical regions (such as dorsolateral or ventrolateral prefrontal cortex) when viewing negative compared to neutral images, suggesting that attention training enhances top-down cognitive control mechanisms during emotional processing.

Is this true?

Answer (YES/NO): NO